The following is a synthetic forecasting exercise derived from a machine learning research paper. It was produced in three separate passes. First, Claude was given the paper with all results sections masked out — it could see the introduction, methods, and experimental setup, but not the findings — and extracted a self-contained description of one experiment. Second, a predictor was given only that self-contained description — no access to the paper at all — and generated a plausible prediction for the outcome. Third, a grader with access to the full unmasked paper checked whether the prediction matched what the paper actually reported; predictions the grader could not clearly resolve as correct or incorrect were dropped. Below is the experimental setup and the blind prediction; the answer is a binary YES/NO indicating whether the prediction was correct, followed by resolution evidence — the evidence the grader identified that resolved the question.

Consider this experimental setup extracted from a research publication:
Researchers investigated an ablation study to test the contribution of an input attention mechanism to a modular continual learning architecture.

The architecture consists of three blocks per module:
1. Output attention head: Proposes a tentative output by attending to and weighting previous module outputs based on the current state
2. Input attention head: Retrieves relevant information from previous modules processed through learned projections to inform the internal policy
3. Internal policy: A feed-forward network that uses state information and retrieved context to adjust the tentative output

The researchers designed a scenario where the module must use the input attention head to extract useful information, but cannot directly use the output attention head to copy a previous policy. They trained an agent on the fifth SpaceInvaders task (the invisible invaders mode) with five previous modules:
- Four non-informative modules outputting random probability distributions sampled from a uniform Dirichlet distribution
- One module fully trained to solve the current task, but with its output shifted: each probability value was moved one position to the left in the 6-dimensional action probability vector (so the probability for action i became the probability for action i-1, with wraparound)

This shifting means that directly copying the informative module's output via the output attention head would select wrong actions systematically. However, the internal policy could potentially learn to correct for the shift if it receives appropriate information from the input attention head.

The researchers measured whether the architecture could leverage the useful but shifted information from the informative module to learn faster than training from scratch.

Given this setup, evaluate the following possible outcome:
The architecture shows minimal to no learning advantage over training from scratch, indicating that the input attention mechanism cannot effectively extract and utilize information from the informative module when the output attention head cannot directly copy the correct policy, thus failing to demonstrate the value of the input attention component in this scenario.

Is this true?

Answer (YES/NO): NO